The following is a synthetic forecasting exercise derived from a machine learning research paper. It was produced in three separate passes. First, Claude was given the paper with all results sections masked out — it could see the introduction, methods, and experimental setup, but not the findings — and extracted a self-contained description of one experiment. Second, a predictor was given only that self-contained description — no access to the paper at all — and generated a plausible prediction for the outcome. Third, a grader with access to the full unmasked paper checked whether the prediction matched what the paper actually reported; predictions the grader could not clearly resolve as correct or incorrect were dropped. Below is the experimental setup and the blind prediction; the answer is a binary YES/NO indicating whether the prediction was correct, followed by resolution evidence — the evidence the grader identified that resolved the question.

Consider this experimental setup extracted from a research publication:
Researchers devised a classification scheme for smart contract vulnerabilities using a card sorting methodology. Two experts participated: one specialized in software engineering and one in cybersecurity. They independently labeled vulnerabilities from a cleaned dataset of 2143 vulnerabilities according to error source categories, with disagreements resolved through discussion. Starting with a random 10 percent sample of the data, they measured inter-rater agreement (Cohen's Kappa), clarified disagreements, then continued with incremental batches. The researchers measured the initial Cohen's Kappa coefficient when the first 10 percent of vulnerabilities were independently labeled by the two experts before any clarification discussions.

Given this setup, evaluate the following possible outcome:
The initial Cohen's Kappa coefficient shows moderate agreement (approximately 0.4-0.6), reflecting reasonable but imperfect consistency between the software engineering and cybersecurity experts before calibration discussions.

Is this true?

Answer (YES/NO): YES